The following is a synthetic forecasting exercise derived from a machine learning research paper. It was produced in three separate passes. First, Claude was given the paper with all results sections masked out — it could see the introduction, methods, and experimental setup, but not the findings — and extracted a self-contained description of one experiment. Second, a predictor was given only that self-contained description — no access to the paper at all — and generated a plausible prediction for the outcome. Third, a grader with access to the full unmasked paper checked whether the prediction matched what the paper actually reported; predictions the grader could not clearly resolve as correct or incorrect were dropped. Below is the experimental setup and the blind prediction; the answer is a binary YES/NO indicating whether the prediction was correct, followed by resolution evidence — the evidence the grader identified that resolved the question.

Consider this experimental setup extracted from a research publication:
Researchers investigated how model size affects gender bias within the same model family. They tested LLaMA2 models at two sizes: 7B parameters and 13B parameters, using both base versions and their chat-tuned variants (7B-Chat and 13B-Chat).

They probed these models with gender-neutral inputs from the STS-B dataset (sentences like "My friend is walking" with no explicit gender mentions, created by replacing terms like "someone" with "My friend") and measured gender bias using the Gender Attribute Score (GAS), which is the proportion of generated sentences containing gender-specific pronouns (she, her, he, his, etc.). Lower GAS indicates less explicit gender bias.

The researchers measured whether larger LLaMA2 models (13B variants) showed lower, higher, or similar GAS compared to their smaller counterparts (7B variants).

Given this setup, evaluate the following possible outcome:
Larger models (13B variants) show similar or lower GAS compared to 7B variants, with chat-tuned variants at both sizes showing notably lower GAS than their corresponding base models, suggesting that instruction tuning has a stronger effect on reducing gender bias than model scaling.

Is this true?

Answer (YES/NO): NO